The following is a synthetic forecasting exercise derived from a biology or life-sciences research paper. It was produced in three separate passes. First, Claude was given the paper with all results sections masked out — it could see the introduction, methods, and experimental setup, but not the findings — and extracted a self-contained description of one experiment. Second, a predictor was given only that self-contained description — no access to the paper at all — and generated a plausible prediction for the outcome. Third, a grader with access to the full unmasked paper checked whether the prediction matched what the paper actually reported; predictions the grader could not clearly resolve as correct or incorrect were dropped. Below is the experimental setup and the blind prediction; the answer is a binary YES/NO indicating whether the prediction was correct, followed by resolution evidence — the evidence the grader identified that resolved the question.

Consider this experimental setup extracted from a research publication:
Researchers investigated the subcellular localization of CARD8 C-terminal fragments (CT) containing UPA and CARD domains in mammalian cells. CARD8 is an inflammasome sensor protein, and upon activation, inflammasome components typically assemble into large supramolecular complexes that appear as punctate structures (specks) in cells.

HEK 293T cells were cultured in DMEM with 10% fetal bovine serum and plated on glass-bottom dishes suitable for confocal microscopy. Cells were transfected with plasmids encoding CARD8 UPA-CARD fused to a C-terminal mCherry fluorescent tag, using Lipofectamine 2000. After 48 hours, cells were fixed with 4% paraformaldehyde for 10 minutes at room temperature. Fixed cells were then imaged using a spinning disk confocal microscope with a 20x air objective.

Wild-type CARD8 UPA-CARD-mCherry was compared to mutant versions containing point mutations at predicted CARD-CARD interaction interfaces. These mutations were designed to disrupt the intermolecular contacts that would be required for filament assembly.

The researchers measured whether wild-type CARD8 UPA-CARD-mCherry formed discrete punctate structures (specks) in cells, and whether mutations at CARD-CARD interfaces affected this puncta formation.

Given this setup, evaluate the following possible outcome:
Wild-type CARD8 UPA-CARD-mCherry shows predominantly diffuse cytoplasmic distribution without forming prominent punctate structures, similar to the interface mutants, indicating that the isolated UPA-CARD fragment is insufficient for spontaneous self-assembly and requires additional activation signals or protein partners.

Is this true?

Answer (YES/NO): NO